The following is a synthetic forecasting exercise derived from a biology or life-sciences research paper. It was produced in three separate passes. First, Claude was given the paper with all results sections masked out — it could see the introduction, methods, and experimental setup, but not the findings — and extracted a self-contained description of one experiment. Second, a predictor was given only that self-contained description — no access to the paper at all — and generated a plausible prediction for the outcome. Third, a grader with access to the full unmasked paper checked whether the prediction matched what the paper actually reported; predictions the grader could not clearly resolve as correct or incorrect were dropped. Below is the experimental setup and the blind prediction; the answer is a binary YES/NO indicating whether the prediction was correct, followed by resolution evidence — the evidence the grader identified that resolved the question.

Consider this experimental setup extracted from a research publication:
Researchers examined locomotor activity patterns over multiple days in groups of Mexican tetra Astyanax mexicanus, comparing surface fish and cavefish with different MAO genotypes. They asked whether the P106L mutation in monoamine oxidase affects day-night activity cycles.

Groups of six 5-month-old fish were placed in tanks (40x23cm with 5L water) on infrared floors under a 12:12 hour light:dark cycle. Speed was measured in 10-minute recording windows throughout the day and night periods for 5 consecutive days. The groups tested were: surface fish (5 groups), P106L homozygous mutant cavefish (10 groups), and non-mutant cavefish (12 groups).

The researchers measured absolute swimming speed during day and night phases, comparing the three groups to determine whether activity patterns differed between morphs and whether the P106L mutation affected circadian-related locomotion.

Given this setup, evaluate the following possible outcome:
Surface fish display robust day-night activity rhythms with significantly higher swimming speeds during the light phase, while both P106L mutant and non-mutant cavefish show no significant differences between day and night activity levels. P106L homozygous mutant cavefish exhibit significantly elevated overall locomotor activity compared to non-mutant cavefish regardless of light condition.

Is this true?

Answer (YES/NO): NO